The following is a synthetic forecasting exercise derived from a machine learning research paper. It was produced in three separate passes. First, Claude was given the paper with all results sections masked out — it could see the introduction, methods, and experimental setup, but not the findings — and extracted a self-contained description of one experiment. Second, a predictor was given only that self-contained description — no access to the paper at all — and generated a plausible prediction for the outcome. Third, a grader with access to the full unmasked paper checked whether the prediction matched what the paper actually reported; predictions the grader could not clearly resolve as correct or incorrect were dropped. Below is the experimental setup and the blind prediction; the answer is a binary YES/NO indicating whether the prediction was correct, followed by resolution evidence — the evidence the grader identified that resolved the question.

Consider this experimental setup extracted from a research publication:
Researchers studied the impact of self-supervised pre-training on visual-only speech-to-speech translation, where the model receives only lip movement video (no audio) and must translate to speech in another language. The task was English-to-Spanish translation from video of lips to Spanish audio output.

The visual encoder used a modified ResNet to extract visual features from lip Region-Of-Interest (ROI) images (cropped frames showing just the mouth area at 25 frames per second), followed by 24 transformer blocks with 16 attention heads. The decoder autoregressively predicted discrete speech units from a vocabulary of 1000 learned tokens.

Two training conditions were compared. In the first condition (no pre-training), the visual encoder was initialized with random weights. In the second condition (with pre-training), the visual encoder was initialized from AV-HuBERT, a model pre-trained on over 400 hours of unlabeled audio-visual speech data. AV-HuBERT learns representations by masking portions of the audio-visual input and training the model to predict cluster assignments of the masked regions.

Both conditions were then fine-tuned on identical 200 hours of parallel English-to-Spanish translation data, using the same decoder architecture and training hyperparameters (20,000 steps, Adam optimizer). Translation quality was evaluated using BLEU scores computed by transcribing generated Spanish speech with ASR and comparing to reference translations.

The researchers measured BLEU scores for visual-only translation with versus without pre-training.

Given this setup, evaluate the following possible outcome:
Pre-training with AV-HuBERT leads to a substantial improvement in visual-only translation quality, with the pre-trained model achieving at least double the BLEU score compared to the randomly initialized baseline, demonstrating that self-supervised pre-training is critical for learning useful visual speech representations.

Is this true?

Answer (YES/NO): YES